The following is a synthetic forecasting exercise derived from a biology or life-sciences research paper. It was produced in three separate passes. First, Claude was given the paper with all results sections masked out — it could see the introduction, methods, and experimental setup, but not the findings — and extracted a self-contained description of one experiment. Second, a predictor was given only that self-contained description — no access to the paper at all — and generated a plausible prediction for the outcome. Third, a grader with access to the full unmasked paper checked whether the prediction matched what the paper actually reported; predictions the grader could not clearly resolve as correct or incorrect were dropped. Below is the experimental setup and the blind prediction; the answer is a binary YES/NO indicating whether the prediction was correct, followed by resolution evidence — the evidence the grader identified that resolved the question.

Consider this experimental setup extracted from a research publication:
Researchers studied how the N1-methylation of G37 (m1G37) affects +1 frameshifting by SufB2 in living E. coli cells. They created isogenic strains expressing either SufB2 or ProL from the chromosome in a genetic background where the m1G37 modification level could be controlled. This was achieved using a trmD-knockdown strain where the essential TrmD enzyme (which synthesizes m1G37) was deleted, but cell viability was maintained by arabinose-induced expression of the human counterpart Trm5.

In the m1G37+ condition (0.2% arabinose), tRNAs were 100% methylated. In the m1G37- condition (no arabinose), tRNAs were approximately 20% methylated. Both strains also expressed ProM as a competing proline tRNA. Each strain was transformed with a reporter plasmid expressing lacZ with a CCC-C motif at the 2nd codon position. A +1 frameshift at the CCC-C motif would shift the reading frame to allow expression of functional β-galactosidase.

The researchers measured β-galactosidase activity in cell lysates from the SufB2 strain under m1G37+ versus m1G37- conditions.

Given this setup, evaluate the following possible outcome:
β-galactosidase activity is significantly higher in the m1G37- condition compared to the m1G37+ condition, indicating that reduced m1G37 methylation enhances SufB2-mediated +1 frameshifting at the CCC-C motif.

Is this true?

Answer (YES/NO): YES